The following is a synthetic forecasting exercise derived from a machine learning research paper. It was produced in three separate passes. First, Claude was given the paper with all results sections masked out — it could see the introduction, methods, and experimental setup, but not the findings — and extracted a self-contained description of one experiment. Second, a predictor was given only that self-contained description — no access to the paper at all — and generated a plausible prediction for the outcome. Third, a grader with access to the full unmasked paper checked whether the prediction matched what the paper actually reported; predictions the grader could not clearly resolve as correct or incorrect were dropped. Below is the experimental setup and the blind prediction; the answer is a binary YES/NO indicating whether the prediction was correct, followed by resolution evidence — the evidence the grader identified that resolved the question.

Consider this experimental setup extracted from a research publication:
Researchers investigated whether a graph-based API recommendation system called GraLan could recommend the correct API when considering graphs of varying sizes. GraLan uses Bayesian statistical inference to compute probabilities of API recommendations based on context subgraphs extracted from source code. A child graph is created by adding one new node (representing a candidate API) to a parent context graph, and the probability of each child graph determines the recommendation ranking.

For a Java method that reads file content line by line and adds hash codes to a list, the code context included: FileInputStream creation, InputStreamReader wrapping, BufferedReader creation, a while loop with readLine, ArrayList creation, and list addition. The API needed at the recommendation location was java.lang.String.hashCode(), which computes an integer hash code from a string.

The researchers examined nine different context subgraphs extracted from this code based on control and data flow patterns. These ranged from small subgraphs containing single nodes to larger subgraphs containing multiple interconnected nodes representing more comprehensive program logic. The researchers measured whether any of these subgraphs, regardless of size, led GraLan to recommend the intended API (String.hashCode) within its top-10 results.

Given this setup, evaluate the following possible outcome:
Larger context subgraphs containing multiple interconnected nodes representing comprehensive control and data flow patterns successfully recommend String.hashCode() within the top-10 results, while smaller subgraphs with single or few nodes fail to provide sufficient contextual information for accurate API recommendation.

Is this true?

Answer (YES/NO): NO